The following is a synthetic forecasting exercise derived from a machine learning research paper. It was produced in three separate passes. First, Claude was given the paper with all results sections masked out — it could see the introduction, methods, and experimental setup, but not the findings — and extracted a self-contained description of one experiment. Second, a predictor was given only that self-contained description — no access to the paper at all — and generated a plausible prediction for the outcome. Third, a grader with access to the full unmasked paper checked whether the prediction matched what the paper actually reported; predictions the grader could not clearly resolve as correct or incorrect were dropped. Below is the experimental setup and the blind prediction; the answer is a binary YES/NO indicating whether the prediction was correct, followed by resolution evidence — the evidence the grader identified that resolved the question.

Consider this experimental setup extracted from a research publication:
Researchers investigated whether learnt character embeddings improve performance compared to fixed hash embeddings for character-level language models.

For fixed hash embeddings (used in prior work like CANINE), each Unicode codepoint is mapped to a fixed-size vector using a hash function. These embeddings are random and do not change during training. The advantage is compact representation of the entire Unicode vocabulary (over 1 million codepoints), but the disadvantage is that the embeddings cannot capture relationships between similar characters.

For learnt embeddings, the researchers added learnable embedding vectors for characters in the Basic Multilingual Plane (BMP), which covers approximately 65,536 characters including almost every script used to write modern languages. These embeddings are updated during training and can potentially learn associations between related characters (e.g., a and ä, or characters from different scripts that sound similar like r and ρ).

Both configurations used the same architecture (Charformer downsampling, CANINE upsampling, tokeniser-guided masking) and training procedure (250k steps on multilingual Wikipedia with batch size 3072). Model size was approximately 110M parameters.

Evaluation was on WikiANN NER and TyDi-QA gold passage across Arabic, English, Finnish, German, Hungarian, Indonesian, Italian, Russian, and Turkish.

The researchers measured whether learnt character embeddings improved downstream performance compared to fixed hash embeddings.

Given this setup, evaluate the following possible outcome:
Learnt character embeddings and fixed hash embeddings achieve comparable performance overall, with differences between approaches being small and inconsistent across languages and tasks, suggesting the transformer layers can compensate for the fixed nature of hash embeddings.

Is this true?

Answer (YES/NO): NO